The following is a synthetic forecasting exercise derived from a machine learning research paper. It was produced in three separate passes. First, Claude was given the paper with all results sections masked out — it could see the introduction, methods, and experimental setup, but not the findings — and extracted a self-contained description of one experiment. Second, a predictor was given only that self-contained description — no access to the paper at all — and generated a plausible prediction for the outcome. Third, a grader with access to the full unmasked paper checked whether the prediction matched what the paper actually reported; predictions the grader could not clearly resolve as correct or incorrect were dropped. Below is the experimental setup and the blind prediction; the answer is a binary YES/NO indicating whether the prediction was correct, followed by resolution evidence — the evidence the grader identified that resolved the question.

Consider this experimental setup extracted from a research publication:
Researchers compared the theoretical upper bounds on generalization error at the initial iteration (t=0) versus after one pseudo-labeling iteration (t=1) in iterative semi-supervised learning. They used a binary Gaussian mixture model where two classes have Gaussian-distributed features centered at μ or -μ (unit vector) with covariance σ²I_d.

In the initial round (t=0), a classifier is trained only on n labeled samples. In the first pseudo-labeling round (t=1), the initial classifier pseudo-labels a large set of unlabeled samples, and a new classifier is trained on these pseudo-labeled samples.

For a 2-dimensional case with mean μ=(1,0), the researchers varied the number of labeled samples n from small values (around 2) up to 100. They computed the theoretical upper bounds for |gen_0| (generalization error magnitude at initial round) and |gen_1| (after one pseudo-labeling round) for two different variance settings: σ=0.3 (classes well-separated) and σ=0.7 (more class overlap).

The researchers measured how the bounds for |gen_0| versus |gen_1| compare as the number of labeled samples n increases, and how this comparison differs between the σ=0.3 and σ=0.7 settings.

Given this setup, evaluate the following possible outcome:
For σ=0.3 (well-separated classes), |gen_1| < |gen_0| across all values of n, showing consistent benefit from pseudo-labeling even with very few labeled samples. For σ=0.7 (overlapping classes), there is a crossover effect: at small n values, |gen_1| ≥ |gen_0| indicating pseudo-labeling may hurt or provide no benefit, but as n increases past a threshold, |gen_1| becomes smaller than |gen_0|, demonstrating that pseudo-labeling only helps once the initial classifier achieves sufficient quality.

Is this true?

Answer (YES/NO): NO